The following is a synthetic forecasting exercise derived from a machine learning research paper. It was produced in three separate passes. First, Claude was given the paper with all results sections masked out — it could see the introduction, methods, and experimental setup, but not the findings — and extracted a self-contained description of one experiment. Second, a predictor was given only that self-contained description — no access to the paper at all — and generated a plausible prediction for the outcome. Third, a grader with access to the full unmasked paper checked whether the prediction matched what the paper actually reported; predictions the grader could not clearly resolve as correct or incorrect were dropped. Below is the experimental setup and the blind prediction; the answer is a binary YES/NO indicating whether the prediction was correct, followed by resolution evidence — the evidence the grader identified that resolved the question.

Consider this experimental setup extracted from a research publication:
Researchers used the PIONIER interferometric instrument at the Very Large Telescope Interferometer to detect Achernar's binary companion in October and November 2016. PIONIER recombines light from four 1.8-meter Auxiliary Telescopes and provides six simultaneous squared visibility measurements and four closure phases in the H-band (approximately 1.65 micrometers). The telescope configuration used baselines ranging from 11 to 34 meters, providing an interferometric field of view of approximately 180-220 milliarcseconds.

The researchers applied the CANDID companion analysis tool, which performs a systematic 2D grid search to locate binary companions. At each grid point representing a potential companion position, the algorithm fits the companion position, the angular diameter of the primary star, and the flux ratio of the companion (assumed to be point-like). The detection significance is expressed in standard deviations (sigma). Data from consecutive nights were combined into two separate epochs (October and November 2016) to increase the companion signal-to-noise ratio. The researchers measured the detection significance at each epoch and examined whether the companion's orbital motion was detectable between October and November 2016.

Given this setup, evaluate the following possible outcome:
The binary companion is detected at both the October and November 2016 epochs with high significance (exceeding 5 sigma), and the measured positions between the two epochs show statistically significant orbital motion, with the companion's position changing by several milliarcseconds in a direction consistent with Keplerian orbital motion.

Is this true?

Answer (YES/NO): NO